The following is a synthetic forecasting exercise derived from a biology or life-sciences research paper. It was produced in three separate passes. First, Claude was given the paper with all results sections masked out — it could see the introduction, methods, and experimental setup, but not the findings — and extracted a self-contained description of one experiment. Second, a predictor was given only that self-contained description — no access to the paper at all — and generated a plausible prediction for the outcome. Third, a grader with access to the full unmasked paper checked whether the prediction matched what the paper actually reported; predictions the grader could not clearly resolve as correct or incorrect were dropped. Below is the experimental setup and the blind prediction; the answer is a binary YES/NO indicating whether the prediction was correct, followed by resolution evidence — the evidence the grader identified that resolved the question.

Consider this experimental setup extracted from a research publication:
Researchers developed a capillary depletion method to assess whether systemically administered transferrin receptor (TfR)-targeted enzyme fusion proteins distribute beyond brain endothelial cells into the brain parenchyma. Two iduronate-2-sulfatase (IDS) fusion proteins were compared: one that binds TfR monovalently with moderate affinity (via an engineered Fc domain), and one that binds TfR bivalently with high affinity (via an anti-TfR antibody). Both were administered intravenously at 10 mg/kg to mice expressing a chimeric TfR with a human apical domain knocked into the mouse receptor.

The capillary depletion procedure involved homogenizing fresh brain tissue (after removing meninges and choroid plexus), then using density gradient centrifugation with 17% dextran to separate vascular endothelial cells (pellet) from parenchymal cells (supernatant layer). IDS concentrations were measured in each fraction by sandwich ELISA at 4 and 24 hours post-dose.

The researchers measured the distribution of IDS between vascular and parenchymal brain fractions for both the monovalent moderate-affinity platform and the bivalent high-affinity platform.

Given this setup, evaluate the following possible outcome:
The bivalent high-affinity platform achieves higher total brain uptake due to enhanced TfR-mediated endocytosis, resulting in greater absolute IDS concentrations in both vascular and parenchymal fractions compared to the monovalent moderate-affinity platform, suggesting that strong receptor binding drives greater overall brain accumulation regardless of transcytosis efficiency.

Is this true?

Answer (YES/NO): NO